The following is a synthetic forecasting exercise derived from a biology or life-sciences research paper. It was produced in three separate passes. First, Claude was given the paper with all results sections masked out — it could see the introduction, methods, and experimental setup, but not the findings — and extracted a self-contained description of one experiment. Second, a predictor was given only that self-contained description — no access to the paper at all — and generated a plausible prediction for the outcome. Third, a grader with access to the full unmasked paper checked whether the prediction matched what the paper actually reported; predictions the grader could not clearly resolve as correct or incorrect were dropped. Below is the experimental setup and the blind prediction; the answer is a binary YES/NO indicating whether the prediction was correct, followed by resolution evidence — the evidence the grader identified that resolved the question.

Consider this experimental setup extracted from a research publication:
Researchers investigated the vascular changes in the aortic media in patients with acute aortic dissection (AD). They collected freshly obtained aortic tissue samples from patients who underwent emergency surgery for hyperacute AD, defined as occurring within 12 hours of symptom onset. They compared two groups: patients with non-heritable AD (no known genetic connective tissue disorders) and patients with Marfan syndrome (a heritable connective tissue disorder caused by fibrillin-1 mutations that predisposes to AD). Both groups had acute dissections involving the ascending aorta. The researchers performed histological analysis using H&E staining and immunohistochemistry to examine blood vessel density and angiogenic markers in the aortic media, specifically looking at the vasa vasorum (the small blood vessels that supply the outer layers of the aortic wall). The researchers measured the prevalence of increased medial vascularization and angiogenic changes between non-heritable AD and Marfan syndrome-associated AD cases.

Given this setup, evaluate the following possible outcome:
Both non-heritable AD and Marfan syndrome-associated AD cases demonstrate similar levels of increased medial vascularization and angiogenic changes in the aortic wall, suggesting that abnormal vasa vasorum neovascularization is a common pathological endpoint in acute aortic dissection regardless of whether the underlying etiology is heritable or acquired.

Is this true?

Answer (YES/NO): NO